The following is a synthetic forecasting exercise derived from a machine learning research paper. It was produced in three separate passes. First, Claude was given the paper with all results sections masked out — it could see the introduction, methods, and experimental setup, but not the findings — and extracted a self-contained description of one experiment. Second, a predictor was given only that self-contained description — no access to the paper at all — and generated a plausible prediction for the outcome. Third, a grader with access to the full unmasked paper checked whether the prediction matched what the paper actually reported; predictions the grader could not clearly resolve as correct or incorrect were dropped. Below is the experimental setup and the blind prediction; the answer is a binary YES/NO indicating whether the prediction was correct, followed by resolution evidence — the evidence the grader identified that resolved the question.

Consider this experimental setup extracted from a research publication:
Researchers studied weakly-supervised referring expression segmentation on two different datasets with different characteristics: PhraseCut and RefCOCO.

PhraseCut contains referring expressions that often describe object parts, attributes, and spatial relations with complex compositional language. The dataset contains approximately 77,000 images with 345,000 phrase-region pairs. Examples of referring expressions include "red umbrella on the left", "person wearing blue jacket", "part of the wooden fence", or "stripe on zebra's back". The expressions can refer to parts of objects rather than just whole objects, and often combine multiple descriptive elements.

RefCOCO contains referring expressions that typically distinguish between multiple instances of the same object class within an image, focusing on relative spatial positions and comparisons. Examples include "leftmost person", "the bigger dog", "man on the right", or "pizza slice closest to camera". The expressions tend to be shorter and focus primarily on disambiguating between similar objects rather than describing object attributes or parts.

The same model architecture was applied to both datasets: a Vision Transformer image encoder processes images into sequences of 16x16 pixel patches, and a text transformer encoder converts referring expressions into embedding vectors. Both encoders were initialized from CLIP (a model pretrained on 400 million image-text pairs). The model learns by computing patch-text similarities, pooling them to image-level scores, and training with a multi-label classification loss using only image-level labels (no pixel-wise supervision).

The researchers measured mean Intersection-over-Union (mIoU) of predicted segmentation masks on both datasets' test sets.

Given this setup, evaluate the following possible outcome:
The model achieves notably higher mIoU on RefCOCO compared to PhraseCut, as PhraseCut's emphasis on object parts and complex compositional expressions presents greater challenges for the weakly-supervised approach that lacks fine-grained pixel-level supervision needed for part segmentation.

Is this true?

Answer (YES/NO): YES